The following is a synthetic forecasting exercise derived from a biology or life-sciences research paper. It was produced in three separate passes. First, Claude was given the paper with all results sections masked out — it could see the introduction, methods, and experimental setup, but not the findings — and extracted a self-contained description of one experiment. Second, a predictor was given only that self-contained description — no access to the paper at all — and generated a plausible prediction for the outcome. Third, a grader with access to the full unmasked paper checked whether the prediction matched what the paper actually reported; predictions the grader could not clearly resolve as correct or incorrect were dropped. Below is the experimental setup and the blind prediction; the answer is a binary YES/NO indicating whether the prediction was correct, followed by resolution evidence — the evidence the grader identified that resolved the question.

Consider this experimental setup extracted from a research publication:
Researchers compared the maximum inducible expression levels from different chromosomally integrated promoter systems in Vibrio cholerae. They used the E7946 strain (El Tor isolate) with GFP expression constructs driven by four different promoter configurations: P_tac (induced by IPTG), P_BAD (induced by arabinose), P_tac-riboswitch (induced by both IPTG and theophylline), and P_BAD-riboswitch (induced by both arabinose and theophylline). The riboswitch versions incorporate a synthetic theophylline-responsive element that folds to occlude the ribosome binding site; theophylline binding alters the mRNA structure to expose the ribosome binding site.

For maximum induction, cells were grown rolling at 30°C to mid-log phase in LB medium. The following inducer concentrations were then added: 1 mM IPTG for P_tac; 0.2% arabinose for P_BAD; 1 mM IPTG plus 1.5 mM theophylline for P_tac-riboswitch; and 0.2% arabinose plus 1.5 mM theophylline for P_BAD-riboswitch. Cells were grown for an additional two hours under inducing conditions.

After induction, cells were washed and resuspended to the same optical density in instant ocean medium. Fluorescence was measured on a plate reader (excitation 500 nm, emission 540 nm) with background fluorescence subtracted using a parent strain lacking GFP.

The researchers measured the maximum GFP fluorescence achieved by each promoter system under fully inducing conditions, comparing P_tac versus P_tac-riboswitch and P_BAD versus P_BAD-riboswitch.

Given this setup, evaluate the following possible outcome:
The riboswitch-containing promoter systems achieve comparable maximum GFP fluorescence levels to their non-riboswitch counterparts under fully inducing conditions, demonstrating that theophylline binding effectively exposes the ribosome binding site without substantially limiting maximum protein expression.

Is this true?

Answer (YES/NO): NO